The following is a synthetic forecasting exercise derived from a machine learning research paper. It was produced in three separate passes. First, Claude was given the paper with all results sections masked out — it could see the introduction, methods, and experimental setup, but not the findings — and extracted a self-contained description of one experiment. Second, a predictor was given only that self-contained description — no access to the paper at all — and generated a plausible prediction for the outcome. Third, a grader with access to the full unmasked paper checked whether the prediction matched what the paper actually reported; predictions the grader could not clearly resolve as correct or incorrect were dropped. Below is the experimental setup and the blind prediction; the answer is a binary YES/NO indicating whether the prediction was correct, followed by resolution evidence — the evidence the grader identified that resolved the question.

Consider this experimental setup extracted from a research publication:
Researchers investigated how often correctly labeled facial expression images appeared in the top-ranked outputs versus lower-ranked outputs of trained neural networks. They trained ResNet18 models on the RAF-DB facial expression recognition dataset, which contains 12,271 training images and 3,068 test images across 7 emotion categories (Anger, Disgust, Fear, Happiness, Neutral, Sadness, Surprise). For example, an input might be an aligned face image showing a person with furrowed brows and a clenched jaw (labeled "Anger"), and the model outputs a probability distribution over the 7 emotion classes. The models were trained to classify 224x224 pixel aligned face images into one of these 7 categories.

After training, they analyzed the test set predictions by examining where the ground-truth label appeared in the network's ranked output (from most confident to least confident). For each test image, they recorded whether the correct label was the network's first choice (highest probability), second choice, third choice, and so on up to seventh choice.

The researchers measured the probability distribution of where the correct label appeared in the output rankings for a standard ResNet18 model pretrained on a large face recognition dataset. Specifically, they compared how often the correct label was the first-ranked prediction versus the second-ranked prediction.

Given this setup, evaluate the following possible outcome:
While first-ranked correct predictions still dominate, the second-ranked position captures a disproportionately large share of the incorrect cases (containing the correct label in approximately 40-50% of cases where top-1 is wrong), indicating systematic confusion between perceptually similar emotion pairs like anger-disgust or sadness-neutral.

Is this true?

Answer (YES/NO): NO